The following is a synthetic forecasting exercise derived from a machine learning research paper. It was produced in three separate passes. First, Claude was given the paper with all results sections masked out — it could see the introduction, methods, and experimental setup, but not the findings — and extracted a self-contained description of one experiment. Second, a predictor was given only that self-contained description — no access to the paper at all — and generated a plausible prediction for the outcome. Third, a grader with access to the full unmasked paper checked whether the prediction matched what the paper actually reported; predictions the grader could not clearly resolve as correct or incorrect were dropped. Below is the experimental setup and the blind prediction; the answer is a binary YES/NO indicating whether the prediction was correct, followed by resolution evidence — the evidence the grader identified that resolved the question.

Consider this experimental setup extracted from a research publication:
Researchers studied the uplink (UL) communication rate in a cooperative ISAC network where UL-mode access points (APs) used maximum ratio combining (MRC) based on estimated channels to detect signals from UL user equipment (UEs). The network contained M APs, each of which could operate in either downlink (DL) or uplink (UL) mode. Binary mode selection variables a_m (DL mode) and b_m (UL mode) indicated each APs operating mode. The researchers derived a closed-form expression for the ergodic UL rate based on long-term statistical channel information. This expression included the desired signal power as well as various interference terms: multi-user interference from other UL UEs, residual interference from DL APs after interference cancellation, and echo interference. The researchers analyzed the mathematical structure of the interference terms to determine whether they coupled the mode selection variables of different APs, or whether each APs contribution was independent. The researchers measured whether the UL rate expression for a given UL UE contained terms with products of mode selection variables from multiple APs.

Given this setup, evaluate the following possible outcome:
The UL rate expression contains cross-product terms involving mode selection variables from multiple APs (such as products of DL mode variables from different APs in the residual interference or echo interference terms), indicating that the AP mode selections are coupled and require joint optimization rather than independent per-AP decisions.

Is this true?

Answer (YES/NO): YES